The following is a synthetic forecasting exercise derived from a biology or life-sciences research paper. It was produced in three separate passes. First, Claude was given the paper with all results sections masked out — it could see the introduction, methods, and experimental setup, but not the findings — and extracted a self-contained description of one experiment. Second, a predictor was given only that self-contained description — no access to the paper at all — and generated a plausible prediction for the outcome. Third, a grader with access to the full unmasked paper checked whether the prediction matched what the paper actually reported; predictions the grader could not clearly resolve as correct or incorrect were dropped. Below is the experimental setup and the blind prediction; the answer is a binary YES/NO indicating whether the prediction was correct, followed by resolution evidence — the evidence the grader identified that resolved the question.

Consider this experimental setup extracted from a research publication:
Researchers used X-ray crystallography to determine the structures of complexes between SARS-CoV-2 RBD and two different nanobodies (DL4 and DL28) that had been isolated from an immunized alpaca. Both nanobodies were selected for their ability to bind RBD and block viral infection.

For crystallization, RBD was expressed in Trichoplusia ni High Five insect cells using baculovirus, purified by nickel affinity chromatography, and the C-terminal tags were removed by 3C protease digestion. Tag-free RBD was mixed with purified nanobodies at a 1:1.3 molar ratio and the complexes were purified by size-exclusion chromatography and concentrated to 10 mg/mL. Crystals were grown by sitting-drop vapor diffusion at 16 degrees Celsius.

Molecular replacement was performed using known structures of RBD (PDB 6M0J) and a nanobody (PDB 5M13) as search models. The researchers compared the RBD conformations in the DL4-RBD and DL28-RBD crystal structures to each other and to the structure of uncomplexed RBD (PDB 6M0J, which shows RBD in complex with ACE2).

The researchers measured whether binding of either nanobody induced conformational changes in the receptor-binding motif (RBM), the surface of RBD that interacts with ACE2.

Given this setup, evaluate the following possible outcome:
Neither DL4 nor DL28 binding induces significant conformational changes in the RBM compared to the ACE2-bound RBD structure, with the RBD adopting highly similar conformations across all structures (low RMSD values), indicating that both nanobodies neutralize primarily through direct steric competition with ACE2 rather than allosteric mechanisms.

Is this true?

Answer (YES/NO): NO